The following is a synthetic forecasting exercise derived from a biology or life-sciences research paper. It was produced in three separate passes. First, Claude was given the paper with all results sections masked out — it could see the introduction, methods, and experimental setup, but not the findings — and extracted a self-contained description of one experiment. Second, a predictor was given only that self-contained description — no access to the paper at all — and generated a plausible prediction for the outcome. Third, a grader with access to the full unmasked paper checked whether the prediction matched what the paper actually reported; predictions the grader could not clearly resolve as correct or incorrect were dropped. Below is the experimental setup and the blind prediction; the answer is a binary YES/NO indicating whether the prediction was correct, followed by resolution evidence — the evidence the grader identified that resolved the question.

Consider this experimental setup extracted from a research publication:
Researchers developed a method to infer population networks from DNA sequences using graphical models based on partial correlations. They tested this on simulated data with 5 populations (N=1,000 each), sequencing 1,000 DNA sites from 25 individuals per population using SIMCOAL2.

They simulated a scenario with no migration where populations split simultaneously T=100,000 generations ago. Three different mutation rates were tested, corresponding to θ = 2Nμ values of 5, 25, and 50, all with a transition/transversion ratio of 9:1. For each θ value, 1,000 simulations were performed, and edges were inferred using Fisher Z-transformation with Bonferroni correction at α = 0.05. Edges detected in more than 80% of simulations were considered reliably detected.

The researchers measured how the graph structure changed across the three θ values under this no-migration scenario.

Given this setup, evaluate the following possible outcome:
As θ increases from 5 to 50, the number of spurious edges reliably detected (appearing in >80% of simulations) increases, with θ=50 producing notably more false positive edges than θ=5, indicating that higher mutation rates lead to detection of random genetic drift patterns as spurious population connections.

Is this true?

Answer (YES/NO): NO